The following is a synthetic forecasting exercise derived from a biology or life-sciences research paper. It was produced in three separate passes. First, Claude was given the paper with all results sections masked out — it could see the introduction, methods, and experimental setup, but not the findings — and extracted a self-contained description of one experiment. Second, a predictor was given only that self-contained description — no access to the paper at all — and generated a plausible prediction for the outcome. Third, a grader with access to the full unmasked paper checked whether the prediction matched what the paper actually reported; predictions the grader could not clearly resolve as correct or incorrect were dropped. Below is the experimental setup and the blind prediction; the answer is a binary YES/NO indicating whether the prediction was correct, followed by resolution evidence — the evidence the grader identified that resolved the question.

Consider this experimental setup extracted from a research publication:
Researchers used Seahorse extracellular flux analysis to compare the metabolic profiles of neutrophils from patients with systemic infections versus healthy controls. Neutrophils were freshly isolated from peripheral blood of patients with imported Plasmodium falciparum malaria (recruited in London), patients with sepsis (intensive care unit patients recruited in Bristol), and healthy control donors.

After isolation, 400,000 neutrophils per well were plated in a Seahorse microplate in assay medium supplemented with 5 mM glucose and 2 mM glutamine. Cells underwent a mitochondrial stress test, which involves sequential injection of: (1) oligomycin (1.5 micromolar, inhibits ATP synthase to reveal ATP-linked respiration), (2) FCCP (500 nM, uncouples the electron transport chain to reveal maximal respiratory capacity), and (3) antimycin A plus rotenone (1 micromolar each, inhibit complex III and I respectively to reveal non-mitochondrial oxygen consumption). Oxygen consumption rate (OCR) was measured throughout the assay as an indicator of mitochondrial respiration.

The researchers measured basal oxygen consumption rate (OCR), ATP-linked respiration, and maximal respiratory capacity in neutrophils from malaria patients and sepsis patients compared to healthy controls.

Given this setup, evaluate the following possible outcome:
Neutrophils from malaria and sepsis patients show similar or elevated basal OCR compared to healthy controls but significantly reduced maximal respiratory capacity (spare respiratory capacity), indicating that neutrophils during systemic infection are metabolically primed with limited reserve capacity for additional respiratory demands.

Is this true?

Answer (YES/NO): NO